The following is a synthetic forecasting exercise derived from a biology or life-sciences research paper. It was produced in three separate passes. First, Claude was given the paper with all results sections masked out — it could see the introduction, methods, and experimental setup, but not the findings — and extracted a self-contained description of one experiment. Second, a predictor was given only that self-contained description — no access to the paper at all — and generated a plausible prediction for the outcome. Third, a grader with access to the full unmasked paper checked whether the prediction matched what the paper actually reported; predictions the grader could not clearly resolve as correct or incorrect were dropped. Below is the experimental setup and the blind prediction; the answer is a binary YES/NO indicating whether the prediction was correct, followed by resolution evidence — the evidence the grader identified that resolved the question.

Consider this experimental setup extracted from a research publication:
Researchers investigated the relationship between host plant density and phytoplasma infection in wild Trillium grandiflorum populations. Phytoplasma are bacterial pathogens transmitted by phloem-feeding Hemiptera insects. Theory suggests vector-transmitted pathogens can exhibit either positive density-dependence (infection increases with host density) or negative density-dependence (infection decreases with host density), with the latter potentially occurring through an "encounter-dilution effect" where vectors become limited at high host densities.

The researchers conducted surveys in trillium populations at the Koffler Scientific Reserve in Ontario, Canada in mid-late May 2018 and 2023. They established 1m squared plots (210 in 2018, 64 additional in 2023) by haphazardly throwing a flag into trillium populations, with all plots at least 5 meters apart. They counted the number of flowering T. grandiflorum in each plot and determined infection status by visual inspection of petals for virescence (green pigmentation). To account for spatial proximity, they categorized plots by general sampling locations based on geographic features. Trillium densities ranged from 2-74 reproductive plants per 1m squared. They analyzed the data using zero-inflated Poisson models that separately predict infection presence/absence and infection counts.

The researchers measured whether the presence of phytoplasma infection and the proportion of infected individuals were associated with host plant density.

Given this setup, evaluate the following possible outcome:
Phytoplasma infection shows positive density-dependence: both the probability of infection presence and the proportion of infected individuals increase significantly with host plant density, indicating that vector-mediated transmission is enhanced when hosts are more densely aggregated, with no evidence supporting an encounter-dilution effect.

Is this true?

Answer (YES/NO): NO